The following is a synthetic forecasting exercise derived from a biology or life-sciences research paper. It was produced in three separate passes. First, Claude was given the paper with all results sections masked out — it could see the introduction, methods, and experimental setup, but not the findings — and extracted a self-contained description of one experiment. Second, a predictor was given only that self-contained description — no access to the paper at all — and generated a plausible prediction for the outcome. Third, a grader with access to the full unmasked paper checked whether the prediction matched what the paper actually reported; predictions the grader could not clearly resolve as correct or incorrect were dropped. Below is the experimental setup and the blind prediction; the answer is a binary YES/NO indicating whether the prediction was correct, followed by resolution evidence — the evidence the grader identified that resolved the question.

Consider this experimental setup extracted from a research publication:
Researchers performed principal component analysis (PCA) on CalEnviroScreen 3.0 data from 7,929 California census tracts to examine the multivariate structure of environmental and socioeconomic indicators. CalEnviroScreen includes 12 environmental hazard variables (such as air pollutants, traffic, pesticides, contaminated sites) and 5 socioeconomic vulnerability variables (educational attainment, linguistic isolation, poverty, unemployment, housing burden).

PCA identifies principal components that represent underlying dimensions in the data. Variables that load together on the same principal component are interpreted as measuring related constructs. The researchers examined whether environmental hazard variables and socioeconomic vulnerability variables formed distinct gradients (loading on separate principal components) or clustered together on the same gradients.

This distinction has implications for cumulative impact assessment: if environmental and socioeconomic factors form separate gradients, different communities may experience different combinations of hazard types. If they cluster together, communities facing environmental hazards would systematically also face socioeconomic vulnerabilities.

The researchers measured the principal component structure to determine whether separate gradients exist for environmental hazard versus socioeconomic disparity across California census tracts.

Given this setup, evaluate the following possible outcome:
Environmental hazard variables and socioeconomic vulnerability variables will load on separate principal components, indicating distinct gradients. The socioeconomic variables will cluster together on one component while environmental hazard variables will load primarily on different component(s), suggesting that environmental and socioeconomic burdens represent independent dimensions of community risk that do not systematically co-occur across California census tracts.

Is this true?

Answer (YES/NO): NO